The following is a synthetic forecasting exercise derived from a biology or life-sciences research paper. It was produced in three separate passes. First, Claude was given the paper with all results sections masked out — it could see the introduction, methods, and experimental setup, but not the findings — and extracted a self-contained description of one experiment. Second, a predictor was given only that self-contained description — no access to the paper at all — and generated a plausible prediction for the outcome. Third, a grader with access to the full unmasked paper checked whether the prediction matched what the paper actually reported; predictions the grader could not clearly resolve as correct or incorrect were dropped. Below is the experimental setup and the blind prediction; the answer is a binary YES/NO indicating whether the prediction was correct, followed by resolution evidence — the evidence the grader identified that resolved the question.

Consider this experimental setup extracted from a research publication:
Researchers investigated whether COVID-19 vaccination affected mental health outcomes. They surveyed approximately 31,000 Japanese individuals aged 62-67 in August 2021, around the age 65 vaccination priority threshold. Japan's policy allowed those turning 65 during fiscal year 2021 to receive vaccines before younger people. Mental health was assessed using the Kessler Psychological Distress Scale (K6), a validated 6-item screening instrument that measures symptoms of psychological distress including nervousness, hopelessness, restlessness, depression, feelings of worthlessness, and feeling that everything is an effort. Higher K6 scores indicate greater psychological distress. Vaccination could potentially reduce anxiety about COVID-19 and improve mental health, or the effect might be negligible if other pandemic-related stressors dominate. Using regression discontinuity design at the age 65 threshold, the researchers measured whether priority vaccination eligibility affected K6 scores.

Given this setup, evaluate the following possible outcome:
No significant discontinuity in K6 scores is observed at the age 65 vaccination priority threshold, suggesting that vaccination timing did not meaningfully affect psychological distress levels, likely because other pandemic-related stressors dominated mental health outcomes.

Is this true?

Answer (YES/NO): YES